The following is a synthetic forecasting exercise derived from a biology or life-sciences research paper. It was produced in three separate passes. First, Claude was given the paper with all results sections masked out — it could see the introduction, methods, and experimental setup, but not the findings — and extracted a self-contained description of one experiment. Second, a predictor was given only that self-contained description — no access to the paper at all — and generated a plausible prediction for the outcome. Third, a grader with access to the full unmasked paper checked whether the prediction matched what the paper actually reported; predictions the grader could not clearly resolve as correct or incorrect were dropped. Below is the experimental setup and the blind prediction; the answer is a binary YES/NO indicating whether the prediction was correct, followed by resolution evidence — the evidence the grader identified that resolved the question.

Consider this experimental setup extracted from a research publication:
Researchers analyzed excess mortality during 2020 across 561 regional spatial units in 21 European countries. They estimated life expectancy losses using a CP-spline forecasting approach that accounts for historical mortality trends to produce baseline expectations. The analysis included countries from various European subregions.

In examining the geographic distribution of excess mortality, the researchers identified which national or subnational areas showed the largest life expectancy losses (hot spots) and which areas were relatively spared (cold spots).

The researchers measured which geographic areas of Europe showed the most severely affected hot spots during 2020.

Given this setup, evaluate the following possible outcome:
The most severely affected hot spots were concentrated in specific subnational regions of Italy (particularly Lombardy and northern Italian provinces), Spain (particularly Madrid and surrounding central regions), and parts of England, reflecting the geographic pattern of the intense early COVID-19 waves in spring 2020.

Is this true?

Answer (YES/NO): NO